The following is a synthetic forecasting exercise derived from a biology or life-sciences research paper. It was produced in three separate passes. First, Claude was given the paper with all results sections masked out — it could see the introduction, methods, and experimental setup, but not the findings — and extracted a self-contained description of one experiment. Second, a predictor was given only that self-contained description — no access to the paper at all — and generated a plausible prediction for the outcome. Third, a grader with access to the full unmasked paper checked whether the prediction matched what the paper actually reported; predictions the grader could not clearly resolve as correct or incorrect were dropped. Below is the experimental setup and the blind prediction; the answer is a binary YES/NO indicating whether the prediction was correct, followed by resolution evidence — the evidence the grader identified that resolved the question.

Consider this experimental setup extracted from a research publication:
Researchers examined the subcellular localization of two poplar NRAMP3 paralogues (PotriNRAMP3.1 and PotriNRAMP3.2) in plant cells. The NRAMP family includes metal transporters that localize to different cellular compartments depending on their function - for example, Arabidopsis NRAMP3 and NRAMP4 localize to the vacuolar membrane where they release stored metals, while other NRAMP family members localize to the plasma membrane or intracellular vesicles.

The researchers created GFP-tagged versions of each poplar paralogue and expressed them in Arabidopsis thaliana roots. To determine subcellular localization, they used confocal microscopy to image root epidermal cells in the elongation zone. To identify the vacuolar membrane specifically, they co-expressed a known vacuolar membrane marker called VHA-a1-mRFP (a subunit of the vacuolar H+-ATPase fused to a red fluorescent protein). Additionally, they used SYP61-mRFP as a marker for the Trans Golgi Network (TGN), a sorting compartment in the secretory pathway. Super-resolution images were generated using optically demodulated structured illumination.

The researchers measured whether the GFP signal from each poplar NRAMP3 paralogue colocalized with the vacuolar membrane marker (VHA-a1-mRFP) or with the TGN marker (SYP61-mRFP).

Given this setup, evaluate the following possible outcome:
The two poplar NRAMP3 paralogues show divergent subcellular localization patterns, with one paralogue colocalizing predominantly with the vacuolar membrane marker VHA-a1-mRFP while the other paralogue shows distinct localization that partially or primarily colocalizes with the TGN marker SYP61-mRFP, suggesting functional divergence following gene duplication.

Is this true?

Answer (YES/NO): YES